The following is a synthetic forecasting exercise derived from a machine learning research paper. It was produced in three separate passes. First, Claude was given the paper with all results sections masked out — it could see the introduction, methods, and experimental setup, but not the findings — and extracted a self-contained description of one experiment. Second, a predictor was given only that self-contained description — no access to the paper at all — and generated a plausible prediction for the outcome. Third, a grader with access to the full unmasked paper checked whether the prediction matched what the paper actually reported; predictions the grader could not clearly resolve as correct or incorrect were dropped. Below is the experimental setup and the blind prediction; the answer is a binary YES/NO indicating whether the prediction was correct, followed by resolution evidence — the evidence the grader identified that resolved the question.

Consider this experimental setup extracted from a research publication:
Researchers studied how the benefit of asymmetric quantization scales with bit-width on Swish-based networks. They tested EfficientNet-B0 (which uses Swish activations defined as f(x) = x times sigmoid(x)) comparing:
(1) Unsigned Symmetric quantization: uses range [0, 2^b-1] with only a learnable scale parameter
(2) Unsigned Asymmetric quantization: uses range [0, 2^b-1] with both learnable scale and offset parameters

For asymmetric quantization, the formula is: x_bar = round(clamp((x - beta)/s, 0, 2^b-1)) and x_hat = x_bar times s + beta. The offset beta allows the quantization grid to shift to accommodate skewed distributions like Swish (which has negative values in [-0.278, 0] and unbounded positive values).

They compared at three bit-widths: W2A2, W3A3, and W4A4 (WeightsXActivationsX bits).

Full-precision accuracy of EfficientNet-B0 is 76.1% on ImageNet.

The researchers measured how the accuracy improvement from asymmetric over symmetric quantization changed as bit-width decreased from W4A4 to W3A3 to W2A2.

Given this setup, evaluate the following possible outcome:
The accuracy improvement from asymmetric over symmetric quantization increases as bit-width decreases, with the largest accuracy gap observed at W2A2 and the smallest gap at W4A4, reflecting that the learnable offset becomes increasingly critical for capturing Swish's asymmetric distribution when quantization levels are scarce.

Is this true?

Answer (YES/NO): NO